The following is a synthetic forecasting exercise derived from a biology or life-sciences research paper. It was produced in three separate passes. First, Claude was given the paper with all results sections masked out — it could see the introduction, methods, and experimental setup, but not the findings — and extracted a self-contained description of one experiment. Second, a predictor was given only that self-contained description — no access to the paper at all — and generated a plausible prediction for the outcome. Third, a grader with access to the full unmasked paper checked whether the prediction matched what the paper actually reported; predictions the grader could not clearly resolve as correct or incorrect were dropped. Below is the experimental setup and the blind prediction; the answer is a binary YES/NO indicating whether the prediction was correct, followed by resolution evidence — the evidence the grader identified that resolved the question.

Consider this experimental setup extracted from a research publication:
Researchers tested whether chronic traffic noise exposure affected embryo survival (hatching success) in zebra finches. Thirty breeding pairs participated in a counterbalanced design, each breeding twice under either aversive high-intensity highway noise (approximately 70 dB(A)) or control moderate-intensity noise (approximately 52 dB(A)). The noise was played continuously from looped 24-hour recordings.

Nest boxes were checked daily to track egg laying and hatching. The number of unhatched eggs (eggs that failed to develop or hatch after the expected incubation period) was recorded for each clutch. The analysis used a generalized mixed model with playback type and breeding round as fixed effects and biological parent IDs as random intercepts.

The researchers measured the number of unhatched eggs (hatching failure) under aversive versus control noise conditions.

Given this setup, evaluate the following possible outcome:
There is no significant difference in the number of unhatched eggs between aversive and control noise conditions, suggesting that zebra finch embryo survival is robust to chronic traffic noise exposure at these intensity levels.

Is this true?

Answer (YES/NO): YES